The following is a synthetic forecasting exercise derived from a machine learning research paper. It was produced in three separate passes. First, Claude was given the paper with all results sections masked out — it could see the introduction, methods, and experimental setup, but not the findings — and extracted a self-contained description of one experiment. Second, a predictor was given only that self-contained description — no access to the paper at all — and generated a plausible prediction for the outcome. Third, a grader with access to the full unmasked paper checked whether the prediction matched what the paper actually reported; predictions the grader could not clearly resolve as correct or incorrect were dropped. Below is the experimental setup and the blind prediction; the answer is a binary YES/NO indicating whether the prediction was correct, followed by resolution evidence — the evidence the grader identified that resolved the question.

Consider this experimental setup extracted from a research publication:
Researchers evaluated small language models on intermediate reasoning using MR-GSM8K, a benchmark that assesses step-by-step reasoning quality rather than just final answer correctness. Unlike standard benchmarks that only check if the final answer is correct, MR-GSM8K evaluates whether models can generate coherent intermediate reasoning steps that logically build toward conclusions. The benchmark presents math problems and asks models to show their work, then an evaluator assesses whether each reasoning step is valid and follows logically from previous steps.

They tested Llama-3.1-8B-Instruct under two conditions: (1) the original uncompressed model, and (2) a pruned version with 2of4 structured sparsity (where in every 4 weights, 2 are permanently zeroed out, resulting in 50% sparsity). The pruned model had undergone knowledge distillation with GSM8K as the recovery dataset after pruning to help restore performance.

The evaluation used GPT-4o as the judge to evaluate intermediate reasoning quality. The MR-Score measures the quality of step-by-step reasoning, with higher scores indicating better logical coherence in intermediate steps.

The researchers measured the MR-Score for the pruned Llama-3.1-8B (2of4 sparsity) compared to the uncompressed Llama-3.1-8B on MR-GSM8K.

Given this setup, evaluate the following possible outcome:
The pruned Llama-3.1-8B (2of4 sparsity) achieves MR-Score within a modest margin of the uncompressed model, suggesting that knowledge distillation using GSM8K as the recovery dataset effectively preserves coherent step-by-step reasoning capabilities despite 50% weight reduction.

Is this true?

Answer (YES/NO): NO